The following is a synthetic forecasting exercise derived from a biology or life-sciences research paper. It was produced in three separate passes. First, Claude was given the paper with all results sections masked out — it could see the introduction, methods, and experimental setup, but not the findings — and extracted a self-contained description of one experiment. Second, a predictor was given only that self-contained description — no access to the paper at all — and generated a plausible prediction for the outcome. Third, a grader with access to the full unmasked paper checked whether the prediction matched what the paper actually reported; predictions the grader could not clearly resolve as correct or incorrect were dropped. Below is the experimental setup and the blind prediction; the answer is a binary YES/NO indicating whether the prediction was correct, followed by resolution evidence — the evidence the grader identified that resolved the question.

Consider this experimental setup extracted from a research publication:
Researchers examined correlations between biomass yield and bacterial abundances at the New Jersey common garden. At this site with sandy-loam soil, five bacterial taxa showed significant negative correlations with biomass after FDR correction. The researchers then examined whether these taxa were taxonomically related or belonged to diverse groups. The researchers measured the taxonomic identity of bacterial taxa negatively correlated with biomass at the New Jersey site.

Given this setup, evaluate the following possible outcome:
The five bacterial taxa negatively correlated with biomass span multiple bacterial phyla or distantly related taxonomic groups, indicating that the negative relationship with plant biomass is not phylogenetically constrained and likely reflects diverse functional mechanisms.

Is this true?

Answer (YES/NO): NO